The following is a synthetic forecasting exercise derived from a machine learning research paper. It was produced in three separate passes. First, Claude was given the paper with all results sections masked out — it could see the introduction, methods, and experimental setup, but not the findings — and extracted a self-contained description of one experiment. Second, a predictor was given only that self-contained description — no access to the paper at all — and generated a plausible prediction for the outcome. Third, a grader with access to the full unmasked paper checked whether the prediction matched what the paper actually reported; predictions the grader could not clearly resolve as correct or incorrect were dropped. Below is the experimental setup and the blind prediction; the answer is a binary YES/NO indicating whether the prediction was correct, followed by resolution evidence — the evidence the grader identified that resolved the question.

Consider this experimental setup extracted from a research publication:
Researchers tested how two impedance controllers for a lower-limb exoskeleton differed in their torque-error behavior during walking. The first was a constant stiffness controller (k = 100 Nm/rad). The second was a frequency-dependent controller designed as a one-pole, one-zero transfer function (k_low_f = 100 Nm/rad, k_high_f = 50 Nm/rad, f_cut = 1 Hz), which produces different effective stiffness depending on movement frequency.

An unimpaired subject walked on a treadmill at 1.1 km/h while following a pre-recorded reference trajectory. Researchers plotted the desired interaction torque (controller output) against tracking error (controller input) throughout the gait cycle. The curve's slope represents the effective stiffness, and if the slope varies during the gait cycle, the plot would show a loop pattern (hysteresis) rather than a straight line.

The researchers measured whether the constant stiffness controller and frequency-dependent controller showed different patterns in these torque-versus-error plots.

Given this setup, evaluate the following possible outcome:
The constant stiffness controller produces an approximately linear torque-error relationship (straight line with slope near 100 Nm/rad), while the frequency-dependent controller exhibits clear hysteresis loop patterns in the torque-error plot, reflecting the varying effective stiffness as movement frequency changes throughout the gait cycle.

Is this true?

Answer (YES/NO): YES